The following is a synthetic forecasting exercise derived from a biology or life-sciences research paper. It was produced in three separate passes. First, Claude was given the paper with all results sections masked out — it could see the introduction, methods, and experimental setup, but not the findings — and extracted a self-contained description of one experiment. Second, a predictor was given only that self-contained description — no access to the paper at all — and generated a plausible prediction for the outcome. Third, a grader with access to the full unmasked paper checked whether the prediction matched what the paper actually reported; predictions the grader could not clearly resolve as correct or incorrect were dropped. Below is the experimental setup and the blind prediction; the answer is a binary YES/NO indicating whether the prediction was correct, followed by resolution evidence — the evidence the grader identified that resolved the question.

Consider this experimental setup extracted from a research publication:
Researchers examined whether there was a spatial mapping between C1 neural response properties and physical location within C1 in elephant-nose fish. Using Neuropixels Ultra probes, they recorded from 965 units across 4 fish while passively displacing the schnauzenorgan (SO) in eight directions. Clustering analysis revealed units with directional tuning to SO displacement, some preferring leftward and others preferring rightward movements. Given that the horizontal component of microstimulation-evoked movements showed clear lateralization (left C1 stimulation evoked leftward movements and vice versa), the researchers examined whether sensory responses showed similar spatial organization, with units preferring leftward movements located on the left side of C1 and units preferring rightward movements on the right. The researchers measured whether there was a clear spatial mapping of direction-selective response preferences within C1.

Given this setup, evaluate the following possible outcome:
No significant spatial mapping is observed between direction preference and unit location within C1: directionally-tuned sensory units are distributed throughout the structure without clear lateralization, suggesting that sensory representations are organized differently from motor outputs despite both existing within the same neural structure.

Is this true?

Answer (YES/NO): YES